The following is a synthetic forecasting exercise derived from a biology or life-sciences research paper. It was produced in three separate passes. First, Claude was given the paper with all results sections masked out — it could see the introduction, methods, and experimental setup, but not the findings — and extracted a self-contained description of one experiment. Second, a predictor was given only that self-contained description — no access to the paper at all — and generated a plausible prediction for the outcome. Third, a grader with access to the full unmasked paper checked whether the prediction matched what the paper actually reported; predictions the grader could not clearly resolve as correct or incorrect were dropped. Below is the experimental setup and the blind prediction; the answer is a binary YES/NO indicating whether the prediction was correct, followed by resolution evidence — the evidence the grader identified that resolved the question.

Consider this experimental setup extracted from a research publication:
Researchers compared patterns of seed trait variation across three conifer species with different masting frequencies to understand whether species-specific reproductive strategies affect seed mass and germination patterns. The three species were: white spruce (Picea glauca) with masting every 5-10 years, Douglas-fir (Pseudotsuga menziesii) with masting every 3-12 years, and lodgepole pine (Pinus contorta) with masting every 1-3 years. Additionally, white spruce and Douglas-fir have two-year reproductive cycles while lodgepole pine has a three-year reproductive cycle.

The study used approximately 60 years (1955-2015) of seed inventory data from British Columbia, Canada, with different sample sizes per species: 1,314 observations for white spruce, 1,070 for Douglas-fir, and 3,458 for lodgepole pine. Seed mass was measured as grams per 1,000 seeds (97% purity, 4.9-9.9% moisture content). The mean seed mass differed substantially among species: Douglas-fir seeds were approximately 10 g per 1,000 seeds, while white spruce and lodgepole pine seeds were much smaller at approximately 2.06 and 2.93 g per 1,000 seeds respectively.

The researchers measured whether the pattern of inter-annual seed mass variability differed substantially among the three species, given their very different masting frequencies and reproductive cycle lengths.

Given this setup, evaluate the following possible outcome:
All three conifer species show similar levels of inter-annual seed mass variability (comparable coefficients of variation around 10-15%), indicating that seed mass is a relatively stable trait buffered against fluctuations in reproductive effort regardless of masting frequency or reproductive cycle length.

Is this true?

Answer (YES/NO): YES